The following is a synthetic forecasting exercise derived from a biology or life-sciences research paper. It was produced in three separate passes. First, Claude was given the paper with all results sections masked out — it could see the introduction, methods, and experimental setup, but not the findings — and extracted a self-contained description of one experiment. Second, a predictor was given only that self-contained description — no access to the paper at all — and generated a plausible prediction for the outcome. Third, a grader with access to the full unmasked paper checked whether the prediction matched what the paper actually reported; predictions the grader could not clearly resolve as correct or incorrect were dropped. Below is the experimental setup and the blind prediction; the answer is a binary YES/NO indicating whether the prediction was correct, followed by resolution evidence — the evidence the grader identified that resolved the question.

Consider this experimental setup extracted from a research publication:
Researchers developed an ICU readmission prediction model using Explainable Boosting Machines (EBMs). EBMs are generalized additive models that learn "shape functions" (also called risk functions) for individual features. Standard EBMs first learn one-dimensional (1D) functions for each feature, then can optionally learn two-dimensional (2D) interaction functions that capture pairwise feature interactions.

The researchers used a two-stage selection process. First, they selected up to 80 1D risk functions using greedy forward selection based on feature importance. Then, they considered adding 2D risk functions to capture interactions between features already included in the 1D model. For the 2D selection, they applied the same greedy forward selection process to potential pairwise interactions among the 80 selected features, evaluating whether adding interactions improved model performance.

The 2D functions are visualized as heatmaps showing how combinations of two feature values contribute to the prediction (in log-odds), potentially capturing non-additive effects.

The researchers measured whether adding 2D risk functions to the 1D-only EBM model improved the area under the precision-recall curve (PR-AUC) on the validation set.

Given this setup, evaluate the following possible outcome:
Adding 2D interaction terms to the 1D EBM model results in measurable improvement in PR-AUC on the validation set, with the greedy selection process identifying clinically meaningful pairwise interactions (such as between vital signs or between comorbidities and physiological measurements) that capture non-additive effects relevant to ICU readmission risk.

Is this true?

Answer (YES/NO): NO